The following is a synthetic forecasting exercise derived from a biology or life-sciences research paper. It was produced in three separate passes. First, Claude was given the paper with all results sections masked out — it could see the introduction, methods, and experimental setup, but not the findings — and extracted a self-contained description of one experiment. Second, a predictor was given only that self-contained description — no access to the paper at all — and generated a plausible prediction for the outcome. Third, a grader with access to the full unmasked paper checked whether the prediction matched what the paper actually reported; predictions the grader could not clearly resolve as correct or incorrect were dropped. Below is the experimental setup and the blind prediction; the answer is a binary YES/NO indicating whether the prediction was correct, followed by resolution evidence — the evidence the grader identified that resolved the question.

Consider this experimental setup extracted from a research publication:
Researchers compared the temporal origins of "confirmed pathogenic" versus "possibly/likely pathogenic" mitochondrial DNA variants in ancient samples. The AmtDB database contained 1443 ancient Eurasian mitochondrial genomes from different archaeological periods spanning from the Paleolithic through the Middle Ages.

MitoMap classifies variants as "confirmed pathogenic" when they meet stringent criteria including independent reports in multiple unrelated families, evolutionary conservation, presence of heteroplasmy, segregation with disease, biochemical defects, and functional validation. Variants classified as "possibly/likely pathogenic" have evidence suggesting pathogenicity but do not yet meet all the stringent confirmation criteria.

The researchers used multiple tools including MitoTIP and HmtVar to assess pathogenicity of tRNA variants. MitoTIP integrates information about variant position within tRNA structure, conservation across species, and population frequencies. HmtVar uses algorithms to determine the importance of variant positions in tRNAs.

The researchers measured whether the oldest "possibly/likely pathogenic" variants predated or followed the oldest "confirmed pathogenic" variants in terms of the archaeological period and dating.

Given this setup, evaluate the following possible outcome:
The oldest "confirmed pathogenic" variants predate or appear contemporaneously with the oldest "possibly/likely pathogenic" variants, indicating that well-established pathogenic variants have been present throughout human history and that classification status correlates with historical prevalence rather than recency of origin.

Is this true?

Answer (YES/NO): NO